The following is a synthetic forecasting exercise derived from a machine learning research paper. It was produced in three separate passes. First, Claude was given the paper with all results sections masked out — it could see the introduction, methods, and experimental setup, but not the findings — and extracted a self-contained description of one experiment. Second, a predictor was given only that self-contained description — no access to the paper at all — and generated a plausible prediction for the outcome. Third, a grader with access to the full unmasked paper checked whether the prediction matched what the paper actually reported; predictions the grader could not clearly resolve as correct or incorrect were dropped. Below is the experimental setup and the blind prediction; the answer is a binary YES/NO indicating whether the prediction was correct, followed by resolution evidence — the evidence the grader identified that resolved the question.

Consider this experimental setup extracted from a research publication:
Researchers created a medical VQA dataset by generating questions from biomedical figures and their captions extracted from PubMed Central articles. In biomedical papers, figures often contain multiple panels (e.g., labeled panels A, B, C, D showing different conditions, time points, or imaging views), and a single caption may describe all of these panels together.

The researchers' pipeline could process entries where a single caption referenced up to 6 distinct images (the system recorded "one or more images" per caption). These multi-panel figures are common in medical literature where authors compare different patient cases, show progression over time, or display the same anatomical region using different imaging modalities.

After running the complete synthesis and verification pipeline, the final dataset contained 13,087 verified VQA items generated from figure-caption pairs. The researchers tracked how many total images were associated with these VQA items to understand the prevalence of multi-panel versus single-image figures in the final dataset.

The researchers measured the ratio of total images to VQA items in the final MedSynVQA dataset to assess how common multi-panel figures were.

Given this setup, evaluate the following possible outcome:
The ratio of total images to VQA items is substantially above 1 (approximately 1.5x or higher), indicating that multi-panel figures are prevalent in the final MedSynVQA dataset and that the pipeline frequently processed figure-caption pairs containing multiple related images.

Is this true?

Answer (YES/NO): NO